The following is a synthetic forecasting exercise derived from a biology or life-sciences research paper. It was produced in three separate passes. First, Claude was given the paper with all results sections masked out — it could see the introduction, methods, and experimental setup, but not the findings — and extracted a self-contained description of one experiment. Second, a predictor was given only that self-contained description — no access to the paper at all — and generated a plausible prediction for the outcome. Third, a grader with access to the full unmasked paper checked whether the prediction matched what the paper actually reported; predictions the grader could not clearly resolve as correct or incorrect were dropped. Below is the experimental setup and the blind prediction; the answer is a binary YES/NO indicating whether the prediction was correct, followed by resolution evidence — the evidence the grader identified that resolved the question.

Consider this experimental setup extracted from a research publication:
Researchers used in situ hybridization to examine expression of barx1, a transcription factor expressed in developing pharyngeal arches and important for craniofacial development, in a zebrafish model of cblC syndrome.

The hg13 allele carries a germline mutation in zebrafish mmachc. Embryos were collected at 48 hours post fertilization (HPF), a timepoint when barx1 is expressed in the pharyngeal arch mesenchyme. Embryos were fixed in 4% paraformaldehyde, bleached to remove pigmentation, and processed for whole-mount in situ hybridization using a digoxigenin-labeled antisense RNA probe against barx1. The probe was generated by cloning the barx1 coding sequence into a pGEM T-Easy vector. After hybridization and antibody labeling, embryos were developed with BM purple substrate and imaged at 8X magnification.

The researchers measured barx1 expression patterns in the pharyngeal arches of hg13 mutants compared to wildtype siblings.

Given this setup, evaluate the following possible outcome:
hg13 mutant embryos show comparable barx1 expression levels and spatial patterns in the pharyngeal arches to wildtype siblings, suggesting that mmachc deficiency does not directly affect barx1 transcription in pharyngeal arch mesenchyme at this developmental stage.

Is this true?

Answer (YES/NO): YES